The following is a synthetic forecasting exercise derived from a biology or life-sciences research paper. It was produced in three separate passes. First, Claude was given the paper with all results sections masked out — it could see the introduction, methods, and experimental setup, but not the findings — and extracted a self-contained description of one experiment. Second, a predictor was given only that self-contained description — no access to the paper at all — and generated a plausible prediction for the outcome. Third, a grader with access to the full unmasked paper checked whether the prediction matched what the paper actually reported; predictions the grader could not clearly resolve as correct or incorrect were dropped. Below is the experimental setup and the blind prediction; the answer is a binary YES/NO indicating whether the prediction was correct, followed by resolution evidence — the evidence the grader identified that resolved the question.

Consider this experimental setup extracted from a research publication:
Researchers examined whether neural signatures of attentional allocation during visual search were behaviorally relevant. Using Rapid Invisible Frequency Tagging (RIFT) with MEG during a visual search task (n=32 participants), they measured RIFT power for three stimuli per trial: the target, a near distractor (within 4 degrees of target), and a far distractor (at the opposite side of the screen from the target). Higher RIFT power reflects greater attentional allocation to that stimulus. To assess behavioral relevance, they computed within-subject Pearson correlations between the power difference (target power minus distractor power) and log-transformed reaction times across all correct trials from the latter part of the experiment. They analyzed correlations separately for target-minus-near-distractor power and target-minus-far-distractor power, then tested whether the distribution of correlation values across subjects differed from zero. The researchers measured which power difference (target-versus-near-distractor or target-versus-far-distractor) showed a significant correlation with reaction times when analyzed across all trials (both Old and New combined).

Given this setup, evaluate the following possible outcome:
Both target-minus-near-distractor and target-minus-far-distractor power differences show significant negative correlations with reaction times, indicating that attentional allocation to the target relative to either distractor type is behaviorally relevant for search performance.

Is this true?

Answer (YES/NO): NO